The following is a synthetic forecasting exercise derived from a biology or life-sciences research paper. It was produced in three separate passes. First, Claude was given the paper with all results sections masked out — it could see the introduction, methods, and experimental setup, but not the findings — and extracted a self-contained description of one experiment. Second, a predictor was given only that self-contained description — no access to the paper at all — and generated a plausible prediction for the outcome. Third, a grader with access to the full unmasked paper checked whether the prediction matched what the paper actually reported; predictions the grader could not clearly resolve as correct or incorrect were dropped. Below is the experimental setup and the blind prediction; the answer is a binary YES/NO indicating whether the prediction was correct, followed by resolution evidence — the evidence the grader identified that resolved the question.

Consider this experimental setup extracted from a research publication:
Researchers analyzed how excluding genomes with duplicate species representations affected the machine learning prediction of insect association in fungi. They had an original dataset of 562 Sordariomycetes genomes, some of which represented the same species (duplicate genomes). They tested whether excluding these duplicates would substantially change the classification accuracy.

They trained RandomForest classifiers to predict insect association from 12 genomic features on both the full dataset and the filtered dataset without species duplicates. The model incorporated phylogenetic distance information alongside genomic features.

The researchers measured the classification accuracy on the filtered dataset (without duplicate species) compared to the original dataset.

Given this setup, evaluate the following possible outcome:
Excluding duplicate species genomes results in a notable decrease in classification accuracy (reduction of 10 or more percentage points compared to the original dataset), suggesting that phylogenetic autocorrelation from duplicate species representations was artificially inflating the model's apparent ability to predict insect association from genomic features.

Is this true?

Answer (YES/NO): NO